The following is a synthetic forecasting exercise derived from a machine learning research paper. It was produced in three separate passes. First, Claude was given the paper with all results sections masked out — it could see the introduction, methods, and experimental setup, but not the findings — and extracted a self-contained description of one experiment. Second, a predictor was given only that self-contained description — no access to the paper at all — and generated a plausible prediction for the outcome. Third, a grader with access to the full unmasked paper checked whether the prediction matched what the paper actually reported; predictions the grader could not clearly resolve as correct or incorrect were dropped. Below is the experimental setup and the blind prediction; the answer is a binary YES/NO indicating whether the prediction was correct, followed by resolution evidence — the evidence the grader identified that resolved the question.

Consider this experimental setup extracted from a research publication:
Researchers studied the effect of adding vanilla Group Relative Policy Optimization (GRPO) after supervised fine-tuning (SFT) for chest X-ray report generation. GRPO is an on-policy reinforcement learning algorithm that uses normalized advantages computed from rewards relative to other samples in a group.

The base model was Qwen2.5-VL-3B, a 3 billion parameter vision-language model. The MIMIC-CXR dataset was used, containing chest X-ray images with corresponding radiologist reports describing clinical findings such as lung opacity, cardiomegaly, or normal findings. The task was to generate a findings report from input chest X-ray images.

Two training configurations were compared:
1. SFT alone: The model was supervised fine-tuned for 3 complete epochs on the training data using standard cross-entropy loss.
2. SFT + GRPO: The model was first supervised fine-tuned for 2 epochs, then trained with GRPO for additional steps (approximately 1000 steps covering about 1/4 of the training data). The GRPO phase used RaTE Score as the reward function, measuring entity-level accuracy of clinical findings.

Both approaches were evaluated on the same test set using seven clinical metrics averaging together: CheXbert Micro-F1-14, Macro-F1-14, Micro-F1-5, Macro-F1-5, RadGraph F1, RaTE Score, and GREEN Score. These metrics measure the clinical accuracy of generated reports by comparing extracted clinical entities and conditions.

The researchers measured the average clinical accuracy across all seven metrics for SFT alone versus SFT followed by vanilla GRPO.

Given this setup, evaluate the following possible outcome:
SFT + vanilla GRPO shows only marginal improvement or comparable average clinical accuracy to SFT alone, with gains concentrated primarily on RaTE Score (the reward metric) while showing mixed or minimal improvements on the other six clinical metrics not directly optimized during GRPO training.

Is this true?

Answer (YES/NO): NO